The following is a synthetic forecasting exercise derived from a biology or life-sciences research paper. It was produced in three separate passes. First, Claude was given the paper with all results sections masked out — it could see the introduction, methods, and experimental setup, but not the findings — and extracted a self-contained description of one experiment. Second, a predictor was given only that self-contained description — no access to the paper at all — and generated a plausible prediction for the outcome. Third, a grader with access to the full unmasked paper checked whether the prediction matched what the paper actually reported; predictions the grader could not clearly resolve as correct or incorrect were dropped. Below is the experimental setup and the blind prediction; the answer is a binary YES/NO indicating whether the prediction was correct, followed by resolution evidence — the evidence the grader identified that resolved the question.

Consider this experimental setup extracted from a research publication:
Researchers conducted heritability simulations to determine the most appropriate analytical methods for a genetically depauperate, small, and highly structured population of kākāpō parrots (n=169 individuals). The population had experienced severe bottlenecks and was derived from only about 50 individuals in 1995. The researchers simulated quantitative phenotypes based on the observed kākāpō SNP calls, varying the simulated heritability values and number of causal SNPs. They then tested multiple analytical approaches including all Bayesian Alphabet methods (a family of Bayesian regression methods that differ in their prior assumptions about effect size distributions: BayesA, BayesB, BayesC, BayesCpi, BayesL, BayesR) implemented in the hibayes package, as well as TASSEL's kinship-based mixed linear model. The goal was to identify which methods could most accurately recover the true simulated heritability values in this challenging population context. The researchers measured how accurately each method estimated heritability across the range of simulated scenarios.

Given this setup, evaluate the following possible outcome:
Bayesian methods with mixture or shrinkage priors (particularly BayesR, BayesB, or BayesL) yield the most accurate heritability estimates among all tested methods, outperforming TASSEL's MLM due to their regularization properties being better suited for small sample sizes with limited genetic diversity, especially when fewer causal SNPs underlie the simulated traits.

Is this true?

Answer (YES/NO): NO